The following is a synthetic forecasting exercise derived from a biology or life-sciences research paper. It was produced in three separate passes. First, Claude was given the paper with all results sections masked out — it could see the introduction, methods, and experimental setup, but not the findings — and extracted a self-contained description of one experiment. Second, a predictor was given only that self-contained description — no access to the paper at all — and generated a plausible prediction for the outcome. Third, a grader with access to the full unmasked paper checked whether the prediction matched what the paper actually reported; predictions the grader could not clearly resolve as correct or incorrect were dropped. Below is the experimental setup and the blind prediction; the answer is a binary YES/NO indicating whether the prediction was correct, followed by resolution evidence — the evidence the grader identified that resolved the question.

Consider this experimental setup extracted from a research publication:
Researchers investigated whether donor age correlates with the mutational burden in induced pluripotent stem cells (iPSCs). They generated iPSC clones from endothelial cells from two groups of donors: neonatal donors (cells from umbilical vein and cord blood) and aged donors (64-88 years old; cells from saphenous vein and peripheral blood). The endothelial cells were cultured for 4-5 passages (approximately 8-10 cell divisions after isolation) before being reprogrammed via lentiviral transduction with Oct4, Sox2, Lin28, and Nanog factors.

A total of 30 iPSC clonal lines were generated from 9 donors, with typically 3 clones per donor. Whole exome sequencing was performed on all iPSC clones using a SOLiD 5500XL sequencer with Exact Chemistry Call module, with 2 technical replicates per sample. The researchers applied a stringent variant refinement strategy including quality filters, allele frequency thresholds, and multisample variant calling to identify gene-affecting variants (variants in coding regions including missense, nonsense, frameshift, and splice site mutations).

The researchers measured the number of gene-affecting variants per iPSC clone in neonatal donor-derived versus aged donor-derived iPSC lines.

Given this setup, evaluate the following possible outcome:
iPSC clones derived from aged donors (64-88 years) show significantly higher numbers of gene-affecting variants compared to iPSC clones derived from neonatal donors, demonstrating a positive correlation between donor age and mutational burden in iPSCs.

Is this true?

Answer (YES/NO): NO